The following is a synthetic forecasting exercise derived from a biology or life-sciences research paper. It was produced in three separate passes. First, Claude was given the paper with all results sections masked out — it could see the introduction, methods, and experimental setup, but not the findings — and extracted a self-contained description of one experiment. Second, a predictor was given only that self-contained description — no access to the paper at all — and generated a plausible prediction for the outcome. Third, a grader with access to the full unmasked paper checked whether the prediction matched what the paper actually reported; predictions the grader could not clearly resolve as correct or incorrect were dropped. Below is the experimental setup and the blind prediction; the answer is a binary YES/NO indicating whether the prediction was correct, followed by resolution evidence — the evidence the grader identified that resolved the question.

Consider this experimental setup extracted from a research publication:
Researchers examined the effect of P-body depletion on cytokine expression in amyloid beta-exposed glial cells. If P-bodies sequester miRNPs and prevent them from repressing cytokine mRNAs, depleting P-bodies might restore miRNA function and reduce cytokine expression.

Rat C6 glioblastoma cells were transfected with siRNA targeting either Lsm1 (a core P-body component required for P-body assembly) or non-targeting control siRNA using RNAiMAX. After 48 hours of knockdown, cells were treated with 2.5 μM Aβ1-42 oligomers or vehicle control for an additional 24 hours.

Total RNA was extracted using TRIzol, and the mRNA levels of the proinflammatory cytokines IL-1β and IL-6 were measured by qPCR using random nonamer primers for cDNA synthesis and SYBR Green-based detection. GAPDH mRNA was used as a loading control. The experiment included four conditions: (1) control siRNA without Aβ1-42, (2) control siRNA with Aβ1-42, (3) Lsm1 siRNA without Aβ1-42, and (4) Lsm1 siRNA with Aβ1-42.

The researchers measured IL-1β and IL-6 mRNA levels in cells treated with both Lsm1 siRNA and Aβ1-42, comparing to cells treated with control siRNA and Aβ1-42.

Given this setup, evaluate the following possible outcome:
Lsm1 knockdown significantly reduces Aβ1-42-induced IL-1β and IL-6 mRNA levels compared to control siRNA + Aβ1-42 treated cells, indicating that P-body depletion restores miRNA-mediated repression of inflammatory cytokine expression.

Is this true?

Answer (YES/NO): NO